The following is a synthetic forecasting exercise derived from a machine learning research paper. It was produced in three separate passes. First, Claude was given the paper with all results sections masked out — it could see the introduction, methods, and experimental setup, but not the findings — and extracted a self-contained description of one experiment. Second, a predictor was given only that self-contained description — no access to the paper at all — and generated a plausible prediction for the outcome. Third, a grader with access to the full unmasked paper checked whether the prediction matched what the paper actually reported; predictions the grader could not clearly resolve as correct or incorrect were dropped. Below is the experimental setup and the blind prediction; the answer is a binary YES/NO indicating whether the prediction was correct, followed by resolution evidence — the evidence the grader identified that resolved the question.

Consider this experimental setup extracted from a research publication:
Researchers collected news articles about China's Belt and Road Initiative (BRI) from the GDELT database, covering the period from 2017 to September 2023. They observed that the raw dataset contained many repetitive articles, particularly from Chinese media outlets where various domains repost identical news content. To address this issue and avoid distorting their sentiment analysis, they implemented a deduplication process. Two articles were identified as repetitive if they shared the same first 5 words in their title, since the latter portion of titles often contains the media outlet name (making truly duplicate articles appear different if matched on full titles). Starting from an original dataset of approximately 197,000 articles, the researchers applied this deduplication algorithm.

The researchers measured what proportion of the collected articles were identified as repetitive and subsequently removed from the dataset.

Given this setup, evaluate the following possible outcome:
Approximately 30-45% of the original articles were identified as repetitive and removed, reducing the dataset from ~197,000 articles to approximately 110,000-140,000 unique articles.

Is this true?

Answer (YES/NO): NO